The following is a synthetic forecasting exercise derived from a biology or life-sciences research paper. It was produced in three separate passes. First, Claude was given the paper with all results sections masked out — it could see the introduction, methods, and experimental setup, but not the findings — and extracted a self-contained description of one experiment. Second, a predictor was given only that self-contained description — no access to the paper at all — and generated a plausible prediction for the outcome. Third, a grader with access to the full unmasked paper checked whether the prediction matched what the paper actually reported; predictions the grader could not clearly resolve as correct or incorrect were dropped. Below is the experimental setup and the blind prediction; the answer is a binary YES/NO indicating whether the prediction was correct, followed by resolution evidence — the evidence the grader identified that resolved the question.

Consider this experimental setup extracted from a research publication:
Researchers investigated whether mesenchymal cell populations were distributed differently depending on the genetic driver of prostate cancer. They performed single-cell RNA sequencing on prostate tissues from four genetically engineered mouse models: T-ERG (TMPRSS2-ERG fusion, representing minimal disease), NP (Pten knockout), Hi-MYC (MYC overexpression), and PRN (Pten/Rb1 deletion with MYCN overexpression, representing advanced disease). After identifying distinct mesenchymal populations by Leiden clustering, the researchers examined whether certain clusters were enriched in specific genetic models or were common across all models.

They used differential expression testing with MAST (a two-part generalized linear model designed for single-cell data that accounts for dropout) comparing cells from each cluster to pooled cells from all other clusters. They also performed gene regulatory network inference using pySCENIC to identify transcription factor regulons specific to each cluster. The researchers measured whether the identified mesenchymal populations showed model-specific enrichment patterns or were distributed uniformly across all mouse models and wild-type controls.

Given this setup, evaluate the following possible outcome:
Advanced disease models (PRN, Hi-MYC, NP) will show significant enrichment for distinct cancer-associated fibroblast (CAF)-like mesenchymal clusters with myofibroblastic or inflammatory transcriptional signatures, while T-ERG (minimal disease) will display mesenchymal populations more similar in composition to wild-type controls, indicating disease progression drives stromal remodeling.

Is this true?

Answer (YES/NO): NO